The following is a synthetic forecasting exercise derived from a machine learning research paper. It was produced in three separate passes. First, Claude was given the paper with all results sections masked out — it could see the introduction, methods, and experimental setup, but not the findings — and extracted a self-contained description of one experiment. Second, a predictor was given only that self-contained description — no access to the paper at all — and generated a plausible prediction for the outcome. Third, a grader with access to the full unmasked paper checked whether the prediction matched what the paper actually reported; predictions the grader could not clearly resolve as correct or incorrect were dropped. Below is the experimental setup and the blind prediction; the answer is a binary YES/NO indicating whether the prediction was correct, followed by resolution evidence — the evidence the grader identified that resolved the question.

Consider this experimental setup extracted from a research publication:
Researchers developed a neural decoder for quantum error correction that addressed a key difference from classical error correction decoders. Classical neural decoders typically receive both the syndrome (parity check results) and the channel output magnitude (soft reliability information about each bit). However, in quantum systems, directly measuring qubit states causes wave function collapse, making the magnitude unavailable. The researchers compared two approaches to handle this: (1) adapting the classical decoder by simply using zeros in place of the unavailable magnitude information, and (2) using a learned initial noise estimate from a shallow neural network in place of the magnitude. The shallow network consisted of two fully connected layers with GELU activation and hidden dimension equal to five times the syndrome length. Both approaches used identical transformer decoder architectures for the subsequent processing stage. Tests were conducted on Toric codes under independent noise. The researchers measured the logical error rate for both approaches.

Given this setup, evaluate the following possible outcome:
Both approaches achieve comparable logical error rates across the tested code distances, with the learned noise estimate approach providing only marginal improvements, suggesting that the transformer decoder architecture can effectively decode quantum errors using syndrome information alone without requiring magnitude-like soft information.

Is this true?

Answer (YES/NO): NO